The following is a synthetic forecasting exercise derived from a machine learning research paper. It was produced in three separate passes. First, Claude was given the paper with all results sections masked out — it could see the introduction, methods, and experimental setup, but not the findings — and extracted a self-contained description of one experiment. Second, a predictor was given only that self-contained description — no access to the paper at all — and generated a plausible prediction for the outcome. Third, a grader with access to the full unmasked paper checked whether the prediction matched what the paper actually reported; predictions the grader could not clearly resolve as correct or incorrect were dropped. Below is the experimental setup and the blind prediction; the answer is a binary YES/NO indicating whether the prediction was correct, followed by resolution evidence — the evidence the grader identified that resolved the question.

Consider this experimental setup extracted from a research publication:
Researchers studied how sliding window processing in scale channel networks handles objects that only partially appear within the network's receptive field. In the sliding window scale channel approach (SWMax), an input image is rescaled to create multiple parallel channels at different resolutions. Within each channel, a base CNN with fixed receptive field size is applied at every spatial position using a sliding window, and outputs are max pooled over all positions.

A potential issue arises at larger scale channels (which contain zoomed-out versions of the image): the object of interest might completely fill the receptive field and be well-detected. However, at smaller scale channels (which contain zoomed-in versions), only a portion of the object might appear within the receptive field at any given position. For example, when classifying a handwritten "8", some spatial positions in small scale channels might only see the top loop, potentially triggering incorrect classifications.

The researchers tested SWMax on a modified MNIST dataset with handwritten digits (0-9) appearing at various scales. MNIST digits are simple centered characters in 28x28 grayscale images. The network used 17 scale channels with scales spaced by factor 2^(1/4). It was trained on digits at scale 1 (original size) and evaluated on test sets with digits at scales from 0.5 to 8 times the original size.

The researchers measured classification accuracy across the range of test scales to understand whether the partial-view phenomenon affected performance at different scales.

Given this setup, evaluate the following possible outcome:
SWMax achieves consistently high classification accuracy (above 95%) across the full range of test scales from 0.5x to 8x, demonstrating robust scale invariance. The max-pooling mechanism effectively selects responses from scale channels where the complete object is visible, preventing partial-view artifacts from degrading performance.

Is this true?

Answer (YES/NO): NO